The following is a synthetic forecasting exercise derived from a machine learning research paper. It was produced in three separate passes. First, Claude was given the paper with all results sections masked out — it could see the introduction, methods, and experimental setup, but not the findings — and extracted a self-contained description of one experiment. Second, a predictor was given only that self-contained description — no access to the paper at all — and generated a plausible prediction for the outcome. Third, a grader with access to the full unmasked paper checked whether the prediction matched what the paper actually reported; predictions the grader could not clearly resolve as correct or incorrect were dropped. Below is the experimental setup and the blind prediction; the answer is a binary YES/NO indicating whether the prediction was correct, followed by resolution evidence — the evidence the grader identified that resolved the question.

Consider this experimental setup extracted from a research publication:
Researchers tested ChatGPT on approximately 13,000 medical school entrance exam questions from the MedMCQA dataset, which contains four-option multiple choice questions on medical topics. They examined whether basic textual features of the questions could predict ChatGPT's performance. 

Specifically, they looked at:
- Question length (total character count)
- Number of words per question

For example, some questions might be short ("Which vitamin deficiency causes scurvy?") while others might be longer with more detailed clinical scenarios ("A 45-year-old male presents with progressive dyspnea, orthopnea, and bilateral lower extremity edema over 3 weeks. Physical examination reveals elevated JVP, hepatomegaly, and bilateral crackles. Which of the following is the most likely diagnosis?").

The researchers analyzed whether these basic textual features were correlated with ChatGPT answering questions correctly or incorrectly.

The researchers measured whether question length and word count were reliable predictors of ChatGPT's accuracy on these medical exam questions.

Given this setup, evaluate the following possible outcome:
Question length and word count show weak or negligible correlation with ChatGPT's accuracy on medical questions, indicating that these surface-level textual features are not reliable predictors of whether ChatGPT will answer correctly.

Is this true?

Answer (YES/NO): YES